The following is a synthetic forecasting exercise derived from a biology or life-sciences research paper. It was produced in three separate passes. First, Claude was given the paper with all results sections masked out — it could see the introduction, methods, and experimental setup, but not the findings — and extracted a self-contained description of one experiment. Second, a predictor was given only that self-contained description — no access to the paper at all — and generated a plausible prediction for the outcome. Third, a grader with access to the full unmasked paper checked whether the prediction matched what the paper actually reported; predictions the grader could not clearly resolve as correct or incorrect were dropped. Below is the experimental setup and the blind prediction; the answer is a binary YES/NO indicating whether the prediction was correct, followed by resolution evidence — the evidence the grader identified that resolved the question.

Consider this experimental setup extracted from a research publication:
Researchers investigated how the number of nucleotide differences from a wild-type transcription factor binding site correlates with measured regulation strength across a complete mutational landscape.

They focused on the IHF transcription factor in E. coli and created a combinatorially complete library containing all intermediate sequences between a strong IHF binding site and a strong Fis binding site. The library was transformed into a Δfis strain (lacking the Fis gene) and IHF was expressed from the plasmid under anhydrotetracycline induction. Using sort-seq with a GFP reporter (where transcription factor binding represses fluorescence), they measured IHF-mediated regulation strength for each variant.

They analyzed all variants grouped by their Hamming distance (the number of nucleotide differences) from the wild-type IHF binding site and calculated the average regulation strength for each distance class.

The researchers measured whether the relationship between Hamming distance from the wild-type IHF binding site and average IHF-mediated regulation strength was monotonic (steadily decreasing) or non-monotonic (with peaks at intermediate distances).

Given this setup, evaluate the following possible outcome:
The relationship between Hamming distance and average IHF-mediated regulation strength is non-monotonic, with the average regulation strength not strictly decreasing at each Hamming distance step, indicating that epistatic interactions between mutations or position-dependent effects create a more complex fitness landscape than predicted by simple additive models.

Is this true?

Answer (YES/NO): NO